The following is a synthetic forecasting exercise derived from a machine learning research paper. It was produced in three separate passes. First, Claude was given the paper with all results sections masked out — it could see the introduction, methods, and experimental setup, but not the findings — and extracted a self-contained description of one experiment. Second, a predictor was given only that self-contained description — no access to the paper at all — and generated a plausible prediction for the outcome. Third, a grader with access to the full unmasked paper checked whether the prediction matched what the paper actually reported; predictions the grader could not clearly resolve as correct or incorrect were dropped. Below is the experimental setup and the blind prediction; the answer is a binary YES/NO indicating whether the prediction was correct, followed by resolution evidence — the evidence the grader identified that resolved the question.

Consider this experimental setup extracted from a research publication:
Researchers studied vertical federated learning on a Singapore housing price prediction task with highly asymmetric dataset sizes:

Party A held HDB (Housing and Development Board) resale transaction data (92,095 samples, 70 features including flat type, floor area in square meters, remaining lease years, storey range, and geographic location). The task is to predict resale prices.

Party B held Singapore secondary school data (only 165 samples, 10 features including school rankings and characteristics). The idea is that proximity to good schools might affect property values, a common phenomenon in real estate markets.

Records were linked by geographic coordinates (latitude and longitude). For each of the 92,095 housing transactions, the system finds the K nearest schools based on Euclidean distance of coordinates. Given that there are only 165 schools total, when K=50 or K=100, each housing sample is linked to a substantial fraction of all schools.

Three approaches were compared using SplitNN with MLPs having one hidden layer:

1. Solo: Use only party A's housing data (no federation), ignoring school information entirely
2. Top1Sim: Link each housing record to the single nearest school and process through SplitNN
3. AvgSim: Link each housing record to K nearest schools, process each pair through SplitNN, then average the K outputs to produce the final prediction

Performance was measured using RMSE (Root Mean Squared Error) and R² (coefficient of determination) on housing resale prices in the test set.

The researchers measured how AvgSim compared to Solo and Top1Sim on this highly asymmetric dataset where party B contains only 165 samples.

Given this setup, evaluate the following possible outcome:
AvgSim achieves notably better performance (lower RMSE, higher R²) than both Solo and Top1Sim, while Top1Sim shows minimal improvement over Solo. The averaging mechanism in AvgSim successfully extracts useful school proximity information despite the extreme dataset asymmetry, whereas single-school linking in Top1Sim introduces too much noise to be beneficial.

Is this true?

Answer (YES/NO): NO